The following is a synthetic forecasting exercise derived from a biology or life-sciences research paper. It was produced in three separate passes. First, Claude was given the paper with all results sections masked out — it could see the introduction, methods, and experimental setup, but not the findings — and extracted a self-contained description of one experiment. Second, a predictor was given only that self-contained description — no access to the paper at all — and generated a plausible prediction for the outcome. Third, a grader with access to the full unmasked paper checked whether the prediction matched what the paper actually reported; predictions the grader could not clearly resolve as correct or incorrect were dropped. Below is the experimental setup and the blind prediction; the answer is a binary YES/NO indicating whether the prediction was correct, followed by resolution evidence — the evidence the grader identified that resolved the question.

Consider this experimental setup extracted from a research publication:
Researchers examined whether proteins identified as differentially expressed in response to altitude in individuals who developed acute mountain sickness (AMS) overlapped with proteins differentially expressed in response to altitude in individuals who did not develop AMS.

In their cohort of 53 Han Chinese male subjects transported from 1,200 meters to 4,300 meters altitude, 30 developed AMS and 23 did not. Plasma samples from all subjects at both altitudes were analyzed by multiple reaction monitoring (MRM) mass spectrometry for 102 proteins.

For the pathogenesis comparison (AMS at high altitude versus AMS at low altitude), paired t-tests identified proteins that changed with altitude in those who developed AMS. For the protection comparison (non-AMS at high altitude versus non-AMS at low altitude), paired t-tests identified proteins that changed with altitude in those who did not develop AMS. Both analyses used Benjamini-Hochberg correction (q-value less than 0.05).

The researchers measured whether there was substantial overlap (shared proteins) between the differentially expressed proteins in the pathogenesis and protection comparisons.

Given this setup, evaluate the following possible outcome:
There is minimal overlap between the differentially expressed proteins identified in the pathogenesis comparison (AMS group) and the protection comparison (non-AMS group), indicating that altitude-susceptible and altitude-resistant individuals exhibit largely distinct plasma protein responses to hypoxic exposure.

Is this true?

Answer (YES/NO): NO